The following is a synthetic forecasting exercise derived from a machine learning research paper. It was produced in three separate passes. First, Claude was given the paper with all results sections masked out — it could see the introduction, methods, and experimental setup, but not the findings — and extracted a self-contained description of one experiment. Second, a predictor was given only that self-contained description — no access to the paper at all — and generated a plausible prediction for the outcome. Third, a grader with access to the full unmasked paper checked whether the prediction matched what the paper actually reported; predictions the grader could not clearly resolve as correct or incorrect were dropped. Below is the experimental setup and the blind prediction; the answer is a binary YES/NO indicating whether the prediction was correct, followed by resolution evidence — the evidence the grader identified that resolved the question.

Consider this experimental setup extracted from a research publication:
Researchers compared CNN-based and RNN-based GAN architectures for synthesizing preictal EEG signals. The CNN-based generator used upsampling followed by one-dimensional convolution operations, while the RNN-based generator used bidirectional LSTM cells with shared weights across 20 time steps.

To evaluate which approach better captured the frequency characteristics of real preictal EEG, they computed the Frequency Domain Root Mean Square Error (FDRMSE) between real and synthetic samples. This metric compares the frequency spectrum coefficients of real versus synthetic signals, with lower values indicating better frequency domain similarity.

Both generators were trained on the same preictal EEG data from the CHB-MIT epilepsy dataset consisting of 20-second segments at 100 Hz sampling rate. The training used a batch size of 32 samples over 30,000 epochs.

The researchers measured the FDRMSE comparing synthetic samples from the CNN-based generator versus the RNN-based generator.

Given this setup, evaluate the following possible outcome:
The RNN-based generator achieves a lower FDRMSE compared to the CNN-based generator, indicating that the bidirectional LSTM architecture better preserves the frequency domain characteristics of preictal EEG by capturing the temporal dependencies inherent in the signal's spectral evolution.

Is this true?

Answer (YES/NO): NO